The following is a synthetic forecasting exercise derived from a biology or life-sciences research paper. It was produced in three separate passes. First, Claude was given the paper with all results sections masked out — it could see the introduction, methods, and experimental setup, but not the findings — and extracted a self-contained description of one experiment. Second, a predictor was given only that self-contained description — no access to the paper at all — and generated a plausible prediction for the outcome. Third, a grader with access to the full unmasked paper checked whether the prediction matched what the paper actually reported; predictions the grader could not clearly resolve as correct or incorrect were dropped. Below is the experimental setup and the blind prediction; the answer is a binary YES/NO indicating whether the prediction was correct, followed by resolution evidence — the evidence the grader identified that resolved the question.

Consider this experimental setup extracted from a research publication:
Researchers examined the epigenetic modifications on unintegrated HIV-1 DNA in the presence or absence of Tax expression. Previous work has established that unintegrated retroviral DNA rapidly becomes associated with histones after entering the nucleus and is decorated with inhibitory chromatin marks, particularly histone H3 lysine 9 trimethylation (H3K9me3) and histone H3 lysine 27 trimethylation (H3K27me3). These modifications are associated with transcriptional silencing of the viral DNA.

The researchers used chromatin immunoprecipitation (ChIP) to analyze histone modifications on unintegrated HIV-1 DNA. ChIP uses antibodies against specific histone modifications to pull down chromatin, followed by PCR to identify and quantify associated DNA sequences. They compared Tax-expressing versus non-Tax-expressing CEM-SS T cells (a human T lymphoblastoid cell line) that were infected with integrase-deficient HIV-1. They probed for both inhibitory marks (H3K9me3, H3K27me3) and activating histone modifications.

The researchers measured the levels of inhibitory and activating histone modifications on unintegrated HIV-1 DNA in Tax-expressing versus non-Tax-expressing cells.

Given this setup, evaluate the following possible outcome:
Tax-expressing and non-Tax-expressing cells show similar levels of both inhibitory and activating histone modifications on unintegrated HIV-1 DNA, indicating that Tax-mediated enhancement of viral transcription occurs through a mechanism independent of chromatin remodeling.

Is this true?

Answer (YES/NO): NO